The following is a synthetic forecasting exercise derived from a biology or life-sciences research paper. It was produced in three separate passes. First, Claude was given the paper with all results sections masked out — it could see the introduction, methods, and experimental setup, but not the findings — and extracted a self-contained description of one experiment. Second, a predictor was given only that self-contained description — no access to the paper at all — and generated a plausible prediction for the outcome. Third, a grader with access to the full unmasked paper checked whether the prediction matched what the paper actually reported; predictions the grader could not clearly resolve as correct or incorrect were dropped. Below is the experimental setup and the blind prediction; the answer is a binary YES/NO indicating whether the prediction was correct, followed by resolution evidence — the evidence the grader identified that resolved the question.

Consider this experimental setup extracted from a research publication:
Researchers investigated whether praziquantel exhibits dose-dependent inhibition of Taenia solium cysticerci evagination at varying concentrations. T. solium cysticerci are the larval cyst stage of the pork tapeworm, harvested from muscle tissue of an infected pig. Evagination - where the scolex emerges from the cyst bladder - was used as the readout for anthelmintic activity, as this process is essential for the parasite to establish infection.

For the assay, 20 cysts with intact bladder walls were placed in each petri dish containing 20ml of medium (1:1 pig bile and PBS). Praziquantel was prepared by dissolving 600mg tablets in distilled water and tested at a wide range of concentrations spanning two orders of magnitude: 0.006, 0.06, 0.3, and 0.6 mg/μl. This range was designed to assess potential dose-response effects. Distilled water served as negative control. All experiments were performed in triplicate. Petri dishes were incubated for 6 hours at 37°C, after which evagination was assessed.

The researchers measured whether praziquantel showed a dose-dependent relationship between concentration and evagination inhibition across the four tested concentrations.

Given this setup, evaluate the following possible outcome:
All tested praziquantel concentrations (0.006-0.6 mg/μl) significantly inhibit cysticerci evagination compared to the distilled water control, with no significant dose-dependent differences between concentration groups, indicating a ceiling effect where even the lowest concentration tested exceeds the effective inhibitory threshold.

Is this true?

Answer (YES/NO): NO